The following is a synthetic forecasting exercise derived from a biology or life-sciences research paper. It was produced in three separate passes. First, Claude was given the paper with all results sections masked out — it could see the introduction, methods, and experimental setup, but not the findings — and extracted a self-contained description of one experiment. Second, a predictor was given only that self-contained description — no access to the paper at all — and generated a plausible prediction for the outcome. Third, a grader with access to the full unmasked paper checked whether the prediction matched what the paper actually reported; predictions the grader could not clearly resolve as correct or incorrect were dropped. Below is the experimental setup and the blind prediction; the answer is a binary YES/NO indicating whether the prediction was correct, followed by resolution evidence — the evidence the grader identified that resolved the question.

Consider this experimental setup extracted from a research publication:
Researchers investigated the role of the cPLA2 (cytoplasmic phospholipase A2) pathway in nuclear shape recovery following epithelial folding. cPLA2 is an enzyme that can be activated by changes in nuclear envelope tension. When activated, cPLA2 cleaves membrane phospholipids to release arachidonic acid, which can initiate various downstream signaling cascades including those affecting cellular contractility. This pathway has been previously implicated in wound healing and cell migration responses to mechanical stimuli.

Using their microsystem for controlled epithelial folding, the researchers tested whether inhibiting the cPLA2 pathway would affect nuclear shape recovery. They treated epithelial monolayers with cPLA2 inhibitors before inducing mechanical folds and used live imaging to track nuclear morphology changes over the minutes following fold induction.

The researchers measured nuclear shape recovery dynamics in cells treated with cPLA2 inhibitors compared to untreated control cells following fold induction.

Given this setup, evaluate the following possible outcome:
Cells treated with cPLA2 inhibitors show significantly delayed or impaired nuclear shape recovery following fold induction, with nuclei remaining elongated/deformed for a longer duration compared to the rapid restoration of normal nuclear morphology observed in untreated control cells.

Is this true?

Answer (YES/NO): YES